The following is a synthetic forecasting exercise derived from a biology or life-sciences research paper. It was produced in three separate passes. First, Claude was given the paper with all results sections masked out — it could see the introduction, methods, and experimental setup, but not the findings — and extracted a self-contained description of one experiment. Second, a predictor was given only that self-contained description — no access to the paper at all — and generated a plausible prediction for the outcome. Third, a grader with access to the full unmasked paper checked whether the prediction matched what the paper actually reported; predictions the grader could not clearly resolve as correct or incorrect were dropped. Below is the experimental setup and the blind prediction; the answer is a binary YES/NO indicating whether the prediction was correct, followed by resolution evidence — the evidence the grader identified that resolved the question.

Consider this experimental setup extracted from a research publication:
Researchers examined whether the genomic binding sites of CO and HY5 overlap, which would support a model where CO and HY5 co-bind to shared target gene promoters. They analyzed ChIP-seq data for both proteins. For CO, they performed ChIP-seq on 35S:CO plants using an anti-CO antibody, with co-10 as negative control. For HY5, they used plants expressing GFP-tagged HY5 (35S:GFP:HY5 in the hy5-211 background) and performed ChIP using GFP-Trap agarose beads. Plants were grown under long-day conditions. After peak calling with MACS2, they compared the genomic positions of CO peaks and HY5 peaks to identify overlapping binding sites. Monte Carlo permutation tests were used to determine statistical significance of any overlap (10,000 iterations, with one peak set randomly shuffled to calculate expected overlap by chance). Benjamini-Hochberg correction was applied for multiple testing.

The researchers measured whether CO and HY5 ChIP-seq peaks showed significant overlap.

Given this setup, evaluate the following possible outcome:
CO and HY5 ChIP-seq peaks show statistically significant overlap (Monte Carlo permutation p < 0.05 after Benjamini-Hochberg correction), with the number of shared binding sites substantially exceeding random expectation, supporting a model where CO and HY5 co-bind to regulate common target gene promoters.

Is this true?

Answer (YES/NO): YES